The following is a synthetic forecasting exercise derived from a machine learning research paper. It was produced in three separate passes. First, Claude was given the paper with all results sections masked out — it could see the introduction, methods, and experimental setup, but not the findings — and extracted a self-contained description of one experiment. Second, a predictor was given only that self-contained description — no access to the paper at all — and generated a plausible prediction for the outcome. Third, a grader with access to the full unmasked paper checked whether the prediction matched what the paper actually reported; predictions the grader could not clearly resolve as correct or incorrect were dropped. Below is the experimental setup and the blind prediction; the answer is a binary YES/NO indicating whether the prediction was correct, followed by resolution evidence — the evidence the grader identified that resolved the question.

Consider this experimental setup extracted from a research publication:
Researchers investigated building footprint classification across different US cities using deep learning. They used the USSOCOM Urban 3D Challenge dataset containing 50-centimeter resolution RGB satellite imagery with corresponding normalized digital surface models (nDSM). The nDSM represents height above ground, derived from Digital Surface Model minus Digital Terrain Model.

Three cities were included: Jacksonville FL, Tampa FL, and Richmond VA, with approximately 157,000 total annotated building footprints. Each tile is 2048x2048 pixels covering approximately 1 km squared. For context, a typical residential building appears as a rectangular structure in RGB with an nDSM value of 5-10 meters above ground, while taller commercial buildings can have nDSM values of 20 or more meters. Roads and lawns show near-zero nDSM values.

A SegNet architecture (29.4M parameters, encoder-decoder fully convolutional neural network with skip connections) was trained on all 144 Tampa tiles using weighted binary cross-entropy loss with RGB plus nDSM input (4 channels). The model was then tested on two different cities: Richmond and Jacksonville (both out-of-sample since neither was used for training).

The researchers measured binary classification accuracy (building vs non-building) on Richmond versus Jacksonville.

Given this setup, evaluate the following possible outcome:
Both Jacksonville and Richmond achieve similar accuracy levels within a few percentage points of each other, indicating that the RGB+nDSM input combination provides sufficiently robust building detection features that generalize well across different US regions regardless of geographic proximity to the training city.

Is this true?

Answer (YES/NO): YES